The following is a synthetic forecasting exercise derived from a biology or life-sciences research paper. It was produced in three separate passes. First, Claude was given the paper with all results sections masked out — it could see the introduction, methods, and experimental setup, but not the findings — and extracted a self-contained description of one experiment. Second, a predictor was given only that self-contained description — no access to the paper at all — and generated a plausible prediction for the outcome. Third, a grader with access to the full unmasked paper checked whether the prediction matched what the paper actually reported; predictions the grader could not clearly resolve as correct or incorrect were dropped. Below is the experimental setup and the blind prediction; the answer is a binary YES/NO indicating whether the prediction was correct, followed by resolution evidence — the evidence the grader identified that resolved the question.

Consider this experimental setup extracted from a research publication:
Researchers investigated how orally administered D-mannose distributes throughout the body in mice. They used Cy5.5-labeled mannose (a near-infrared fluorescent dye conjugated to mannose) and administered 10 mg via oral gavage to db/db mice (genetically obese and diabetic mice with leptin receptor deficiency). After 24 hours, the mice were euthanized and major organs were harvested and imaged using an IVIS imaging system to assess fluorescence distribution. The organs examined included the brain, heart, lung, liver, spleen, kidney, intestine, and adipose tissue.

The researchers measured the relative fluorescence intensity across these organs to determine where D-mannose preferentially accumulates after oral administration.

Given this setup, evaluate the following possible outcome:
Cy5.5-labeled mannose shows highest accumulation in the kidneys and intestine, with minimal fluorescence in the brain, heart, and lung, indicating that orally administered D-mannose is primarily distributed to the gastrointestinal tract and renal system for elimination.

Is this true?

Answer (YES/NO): NO